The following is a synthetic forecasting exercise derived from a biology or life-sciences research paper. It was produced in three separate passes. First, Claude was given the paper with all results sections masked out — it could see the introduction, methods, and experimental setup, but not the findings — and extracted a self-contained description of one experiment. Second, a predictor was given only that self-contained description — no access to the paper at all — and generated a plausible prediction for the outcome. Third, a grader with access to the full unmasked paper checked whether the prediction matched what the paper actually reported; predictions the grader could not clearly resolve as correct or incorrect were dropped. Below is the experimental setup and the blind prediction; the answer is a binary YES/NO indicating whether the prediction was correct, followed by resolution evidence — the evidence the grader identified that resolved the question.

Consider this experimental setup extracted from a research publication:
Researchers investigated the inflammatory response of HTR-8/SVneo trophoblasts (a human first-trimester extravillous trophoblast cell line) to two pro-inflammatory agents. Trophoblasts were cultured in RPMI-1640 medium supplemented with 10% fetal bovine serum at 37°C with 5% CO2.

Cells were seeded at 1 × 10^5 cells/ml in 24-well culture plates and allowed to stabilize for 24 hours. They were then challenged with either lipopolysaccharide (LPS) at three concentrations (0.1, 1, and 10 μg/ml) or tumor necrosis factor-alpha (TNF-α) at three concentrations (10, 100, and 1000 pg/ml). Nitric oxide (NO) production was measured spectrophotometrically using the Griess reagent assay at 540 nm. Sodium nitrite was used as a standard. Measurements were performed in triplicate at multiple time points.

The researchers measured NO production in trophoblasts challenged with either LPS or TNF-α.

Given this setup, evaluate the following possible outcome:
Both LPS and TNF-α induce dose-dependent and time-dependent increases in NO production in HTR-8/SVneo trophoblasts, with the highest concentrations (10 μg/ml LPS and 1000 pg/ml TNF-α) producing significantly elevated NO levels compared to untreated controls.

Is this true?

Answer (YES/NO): NO